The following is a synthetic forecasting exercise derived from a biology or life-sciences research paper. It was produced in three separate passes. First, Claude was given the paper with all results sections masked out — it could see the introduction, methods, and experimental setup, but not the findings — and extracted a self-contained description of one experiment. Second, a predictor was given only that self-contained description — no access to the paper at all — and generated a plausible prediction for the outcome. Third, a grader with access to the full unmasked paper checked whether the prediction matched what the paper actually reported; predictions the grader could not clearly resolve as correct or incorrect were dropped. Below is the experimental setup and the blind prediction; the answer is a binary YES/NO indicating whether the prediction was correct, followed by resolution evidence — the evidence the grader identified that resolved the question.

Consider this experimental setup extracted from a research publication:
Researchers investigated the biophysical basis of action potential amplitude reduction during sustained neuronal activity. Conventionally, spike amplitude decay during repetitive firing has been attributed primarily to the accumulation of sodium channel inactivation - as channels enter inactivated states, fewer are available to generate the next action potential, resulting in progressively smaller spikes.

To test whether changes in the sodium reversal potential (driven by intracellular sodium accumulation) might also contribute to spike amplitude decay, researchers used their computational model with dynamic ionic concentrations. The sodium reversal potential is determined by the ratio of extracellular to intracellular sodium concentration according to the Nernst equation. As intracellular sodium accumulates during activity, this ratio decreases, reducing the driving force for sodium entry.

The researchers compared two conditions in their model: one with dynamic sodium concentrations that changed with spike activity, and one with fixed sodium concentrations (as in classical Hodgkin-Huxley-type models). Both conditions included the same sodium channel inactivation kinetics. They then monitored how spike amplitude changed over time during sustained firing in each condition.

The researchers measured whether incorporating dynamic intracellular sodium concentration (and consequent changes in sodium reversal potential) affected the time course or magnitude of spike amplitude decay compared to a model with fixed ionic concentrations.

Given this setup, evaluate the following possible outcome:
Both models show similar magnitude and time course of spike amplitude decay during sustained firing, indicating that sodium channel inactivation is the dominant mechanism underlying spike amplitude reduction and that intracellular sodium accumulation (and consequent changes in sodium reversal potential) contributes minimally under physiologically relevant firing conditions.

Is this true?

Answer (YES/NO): NO